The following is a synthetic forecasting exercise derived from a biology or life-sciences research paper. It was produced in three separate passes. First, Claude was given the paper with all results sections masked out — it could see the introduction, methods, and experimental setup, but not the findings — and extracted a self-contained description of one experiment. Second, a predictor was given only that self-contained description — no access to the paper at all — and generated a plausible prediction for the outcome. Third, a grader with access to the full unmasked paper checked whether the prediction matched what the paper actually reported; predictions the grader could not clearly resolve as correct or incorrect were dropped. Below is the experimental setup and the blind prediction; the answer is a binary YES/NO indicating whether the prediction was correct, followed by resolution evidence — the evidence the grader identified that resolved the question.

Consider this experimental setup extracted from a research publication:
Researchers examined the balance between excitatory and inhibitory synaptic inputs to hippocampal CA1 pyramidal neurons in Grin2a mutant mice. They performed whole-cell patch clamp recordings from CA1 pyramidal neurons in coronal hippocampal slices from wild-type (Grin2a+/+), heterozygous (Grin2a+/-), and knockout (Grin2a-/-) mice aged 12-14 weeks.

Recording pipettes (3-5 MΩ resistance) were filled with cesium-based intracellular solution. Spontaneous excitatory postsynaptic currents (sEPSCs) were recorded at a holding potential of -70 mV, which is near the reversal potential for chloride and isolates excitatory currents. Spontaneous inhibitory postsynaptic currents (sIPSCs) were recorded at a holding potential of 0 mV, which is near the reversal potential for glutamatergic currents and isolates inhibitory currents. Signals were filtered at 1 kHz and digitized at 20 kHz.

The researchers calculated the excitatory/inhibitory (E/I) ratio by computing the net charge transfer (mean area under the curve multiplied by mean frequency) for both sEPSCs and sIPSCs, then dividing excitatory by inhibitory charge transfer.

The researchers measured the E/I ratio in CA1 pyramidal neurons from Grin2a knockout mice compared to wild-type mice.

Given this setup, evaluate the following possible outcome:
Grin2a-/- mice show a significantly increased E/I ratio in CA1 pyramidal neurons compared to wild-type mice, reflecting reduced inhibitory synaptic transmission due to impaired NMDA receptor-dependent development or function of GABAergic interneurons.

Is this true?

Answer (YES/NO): NO